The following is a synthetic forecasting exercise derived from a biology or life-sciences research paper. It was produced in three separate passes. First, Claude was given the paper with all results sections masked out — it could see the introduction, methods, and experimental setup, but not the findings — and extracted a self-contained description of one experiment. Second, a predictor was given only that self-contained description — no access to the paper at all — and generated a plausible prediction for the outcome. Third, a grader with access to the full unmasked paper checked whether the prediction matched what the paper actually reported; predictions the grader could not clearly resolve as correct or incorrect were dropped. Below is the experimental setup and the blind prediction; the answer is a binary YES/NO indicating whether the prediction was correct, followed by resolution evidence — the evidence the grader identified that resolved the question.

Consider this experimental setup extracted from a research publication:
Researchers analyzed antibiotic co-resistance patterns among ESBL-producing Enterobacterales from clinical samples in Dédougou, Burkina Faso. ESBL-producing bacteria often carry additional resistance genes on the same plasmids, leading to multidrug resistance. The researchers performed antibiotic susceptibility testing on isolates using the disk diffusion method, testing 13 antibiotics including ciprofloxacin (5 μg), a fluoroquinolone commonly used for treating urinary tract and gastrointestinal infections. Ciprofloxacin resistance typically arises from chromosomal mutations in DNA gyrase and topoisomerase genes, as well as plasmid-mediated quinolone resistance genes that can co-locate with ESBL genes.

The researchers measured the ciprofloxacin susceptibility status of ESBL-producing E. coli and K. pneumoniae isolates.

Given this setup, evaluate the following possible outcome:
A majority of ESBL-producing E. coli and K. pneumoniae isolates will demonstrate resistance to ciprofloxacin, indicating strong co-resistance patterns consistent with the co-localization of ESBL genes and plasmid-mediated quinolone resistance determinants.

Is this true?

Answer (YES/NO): YES